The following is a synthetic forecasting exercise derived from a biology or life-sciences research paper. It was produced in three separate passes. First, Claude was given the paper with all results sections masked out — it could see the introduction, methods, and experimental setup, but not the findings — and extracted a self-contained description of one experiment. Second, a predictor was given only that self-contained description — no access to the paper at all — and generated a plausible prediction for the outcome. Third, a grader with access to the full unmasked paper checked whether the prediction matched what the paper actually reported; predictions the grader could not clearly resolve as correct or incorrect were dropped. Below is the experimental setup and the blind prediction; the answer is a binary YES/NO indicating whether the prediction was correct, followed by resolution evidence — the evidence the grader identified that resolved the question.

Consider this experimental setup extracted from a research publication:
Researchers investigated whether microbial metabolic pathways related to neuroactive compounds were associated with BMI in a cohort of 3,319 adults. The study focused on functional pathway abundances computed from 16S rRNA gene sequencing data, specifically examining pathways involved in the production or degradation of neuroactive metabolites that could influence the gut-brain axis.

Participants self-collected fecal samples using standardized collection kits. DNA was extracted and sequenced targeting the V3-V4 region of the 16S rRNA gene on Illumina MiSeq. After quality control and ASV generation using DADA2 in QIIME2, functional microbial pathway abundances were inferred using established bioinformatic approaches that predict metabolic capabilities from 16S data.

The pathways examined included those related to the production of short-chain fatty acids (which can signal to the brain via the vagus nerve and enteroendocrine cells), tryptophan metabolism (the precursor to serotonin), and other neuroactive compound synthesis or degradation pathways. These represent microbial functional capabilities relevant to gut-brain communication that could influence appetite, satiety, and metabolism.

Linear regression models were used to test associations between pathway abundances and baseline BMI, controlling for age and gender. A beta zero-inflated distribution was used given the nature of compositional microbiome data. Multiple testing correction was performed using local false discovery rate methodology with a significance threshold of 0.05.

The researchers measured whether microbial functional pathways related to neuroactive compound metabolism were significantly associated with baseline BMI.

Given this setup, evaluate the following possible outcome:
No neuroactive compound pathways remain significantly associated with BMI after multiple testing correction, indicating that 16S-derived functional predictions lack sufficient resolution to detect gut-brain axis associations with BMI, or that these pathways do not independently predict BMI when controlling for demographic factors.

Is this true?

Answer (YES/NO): NO